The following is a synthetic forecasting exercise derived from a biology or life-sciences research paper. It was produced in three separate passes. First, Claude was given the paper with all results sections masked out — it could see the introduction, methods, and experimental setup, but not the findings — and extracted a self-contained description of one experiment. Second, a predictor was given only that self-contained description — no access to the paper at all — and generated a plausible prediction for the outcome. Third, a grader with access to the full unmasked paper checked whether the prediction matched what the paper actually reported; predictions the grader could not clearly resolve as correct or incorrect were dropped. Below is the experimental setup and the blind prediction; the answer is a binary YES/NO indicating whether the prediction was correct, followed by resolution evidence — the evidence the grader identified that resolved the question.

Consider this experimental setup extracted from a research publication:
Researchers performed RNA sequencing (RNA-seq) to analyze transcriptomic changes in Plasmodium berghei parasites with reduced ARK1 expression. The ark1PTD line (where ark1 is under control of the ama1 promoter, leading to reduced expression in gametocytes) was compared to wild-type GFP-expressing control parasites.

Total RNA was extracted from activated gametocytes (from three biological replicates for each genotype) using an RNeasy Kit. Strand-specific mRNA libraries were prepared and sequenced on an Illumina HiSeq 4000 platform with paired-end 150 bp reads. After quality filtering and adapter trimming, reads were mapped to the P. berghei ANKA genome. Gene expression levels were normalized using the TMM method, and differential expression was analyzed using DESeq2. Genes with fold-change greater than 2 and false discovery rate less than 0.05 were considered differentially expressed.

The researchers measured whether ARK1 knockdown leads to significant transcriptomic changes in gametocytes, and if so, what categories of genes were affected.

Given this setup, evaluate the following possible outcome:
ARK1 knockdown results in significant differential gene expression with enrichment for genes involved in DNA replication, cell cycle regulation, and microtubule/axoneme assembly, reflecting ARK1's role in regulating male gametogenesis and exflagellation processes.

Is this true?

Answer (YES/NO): NO